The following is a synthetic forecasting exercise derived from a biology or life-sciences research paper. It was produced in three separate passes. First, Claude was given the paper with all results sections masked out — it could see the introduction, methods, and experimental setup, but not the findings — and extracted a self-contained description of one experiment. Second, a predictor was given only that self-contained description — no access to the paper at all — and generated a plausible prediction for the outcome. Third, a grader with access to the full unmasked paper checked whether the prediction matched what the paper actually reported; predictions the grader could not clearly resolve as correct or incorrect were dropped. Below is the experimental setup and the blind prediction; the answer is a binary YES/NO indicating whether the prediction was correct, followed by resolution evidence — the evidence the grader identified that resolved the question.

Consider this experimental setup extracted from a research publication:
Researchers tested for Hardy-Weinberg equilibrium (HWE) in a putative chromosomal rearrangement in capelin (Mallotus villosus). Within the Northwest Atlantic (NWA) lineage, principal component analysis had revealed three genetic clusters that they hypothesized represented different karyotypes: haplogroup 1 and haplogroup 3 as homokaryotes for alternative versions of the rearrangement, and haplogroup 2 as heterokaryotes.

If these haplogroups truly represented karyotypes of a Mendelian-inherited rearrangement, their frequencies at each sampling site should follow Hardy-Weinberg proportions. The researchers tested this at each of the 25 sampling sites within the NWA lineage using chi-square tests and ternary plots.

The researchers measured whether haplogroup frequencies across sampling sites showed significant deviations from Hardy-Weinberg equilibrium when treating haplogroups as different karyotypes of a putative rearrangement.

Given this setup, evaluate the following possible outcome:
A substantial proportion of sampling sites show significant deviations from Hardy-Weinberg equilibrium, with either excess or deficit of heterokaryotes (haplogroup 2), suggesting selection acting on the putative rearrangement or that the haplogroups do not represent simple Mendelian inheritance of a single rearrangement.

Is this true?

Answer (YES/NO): NO